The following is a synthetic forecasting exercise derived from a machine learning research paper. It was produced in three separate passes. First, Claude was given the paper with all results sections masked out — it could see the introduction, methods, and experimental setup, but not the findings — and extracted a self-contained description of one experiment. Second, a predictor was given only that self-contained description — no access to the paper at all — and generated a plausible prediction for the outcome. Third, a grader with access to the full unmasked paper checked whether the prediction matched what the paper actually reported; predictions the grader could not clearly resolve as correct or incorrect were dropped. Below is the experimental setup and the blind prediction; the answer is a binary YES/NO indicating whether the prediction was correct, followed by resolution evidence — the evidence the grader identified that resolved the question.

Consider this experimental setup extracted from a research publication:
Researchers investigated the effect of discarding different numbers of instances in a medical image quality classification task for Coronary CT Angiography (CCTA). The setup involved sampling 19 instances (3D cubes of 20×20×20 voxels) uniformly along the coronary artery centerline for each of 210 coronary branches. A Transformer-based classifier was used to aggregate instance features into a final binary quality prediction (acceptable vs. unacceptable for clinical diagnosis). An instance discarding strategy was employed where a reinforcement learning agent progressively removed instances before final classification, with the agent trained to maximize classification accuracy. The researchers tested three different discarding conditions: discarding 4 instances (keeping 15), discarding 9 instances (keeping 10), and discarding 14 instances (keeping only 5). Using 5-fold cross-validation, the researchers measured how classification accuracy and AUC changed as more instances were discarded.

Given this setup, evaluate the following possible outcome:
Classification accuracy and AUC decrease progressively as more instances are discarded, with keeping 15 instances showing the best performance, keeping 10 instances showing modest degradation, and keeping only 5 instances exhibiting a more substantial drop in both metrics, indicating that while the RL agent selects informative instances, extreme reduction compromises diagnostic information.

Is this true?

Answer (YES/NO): NO